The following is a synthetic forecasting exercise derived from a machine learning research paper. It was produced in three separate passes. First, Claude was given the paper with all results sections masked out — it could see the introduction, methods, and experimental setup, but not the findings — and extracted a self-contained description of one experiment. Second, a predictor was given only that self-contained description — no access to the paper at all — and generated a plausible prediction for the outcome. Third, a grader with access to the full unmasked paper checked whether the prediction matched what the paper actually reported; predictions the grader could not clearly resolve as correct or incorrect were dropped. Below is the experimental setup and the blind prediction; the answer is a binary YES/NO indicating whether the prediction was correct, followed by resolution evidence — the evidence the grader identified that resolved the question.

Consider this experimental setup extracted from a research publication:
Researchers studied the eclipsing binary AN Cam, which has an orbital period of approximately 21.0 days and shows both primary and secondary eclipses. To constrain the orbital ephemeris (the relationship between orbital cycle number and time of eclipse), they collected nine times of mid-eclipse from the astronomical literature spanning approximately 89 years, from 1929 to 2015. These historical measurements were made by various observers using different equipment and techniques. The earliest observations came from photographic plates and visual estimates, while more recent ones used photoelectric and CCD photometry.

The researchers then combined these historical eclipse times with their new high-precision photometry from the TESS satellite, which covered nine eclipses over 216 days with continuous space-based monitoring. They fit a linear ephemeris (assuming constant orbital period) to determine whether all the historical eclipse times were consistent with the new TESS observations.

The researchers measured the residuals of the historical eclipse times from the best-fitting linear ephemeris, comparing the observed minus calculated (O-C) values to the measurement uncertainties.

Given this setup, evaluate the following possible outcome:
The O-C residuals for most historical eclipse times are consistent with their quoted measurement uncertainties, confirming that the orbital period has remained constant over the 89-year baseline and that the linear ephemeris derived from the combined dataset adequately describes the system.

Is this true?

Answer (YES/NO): NO